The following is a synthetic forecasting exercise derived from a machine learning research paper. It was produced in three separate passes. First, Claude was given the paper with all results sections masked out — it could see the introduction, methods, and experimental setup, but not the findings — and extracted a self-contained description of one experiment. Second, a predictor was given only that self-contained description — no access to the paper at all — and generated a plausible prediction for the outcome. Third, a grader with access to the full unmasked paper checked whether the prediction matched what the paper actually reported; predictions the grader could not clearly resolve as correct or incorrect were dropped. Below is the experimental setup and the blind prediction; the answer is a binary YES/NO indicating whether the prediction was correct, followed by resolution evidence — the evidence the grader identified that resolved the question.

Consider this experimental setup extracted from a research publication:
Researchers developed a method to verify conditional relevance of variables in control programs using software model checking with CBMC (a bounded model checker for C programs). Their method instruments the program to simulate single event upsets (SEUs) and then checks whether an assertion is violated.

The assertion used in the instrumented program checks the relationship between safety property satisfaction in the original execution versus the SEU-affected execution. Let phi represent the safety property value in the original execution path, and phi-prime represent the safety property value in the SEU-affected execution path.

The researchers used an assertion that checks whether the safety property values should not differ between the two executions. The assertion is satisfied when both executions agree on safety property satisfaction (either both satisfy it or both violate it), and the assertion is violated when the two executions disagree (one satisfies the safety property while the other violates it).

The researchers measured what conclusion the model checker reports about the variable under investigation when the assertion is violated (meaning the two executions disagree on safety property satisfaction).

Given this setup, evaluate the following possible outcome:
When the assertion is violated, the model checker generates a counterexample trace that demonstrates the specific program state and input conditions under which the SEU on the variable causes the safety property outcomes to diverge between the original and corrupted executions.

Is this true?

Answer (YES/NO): YES